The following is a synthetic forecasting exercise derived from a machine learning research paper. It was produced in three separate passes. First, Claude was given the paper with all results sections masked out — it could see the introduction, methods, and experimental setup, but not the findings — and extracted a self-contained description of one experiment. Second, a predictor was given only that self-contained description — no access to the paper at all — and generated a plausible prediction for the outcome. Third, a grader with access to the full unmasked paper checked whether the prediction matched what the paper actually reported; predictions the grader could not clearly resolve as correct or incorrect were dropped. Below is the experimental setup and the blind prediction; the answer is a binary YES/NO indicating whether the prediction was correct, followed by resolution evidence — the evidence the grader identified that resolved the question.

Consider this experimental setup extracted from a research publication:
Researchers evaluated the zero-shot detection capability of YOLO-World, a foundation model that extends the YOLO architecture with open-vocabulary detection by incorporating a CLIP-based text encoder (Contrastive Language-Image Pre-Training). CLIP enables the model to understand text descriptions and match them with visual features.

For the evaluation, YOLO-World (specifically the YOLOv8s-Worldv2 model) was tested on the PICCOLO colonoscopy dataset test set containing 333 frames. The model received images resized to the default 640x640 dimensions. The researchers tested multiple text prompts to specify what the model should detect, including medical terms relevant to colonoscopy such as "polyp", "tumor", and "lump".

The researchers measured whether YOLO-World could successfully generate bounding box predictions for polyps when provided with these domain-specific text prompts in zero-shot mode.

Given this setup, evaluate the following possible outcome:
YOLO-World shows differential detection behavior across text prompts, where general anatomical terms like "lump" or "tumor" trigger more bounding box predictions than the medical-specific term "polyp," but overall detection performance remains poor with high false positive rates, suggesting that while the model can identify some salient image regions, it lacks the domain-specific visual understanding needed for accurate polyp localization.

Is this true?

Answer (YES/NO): NO